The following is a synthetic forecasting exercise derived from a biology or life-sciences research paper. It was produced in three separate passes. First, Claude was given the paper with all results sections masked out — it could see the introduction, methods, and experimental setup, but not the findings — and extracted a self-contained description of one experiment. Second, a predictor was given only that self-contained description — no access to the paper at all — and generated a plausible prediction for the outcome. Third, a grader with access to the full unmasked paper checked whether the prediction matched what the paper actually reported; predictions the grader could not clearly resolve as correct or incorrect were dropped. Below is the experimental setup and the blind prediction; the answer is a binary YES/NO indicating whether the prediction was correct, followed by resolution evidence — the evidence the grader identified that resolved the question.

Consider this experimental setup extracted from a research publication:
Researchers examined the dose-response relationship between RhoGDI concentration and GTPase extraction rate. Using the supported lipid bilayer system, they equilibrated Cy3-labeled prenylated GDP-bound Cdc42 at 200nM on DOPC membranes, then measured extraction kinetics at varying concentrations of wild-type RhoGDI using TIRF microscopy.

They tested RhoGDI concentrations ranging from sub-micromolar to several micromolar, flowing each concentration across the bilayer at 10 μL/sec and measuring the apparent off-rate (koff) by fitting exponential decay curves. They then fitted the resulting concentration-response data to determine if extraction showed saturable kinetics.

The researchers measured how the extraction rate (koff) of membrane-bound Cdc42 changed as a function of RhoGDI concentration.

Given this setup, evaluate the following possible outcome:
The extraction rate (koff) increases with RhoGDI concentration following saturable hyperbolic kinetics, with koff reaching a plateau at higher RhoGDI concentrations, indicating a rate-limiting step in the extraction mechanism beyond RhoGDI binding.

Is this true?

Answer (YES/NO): YES